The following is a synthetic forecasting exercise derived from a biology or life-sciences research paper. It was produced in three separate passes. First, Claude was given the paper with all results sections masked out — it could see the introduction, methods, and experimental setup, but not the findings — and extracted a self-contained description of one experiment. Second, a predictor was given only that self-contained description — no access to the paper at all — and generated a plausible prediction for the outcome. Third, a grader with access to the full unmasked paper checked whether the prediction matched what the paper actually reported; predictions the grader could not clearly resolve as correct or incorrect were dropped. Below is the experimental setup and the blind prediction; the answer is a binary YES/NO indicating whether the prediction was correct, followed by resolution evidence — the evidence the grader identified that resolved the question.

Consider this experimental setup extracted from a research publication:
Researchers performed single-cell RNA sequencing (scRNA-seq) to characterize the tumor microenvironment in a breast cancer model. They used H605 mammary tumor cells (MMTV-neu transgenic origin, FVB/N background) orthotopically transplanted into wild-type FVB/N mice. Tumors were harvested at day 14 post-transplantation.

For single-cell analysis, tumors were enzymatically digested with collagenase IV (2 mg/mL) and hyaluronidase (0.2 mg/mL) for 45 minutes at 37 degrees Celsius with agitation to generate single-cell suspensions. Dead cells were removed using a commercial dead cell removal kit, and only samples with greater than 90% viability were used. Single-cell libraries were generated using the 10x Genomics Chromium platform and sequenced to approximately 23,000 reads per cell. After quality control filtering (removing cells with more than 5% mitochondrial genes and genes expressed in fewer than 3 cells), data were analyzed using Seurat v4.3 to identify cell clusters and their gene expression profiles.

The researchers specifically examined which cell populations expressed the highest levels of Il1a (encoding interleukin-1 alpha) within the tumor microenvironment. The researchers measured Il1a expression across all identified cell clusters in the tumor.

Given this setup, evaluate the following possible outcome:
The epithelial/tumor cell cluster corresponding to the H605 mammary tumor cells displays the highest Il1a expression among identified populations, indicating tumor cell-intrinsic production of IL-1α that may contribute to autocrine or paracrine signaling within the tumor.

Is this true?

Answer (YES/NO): NO